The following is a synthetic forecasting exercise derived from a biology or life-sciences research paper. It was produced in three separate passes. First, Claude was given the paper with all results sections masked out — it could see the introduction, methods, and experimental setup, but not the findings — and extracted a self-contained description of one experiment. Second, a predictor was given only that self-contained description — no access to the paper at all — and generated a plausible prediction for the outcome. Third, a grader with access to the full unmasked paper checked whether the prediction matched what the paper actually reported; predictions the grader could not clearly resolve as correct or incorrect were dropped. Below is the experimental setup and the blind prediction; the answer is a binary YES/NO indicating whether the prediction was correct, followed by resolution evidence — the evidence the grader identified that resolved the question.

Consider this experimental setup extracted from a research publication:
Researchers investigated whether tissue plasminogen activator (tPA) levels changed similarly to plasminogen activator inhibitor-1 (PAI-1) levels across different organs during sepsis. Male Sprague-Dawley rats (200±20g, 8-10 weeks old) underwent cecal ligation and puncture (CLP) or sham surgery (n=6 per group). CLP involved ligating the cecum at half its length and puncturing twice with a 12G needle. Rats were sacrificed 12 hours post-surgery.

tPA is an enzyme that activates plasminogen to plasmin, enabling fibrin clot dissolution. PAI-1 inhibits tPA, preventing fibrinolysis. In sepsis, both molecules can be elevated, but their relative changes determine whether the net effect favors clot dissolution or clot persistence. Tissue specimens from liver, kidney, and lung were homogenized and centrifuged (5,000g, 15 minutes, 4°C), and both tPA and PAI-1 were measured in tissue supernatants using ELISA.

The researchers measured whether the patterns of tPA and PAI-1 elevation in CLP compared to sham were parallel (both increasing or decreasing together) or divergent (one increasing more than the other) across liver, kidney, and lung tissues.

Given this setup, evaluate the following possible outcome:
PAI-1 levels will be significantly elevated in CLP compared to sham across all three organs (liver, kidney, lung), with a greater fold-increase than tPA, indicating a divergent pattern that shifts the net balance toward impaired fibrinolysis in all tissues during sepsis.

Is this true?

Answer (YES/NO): NO